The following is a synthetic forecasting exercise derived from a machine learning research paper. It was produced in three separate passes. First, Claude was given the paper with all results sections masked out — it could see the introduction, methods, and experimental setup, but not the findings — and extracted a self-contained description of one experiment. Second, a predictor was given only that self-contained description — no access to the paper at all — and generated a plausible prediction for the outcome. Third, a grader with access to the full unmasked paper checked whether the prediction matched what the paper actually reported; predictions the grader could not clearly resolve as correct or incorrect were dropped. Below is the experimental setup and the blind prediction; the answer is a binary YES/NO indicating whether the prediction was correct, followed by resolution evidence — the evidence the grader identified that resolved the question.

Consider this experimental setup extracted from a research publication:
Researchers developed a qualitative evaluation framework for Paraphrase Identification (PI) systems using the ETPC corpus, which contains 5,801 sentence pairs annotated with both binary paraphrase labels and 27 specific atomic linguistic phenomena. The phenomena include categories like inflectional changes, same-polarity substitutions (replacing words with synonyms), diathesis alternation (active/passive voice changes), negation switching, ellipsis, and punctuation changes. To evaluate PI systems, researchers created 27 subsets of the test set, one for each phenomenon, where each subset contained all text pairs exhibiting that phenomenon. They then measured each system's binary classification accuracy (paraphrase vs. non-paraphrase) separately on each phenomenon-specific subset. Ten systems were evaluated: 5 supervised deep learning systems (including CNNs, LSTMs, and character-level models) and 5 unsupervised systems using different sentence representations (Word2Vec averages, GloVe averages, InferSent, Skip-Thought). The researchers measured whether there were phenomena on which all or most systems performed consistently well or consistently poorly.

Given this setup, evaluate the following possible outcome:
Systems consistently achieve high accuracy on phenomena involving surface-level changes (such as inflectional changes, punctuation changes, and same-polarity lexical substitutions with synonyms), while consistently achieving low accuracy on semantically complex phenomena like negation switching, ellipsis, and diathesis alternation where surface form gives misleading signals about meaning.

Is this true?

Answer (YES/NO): NO